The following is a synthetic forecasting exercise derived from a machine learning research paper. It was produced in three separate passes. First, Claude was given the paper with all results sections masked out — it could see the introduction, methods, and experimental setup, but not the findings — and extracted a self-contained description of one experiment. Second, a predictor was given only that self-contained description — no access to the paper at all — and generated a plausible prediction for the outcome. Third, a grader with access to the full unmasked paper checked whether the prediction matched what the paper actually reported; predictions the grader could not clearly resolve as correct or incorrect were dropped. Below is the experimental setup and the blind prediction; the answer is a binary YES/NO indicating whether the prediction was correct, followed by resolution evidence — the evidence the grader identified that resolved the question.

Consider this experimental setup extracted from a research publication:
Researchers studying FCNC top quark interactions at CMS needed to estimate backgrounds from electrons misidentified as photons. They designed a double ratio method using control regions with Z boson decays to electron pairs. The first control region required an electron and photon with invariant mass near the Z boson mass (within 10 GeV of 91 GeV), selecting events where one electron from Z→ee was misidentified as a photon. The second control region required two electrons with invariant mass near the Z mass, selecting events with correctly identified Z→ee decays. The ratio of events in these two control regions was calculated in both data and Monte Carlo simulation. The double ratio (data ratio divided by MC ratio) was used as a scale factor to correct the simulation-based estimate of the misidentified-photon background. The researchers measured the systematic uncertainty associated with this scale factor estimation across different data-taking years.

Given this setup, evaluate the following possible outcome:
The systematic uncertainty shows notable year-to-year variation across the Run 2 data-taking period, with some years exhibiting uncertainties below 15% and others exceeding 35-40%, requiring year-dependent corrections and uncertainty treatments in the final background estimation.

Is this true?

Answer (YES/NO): NO